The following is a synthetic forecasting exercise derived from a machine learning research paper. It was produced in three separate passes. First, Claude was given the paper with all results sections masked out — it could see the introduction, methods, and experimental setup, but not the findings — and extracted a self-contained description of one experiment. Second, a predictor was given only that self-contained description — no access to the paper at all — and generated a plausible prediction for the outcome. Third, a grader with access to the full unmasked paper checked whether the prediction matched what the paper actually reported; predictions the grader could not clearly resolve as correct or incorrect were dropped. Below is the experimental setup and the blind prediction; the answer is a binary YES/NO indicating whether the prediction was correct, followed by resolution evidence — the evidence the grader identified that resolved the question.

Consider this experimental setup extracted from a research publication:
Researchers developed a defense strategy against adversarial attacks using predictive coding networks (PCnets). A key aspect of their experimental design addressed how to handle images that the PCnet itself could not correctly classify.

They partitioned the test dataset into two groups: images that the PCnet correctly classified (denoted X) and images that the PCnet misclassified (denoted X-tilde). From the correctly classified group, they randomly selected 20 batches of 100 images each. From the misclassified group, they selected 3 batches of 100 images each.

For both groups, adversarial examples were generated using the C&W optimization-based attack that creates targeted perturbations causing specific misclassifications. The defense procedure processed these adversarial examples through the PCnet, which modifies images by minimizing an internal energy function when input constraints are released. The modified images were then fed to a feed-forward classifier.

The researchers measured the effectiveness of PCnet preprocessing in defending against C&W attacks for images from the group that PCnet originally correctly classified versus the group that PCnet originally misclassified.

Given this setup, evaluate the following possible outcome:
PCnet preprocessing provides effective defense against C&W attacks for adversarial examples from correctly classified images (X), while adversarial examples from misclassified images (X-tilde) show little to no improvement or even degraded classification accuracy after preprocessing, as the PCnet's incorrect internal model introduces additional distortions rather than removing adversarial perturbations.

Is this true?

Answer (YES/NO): NO